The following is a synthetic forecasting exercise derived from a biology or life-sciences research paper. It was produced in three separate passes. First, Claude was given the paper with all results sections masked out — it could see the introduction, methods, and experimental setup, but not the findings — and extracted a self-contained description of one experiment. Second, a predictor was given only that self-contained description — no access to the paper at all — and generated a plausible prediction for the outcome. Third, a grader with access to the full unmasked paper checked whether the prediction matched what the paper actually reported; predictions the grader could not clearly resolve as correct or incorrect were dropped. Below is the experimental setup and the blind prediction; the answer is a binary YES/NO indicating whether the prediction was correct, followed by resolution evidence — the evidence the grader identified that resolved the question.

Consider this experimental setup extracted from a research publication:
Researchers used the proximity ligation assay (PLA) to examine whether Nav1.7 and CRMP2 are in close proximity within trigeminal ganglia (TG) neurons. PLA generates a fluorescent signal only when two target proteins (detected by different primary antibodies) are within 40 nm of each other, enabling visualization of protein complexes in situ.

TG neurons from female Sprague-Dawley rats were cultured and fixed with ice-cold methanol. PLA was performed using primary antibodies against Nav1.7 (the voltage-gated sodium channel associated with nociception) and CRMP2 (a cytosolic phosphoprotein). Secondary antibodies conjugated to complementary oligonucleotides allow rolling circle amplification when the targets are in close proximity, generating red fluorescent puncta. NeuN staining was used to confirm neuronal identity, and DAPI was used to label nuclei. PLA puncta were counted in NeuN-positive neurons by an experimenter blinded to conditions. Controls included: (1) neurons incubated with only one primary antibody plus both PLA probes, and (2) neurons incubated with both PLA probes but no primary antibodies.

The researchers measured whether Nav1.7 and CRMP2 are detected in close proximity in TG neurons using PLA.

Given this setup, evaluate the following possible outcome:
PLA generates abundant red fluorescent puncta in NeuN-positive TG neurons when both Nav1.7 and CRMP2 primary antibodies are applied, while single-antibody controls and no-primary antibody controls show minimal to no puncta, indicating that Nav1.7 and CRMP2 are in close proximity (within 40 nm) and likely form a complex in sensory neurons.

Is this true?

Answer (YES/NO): YES